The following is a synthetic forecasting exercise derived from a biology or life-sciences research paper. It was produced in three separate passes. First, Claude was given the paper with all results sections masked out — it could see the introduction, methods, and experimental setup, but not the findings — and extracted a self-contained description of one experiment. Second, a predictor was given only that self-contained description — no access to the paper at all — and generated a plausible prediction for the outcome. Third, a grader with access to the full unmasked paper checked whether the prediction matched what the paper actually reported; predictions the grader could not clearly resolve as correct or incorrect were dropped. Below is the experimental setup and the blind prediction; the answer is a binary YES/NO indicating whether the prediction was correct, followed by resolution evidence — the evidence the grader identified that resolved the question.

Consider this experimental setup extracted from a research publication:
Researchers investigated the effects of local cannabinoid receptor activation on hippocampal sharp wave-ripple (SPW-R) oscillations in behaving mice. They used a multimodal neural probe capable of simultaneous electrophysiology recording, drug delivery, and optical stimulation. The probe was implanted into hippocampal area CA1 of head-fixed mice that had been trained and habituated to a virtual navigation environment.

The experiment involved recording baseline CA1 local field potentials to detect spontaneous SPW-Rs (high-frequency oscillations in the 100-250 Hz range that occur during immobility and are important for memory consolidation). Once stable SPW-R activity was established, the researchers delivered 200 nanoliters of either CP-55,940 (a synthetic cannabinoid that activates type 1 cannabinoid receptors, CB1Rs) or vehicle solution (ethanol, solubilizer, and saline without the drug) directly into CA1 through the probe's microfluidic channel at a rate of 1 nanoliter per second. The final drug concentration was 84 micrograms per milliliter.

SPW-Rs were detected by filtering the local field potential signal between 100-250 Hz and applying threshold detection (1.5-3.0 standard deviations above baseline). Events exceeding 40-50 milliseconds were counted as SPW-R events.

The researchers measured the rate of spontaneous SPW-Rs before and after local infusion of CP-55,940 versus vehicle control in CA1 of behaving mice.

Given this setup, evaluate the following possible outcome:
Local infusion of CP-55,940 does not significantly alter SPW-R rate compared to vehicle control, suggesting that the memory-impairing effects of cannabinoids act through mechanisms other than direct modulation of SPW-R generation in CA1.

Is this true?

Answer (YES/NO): NO